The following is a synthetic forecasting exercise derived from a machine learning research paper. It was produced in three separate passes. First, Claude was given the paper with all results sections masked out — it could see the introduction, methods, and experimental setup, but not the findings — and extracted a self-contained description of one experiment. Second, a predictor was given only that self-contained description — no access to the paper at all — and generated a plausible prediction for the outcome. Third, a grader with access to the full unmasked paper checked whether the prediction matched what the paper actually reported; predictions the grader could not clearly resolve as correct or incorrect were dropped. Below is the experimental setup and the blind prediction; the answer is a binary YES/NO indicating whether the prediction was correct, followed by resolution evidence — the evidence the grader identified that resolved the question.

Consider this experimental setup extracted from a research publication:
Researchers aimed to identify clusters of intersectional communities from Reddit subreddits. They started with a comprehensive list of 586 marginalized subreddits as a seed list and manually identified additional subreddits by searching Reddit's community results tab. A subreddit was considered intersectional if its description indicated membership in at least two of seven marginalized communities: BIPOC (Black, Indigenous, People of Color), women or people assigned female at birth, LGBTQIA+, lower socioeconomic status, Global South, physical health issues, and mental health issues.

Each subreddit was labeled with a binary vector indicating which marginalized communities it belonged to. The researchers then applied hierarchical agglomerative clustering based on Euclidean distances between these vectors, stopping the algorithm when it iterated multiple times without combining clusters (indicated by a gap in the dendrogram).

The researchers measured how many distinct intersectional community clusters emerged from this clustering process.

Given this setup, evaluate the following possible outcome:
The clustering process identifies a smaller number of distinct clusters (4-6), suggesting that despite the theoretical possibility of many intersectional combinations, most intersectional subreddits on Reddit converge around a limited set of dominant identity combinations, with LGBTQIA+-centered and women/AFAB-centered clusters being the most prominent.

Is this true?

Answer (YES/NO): NO